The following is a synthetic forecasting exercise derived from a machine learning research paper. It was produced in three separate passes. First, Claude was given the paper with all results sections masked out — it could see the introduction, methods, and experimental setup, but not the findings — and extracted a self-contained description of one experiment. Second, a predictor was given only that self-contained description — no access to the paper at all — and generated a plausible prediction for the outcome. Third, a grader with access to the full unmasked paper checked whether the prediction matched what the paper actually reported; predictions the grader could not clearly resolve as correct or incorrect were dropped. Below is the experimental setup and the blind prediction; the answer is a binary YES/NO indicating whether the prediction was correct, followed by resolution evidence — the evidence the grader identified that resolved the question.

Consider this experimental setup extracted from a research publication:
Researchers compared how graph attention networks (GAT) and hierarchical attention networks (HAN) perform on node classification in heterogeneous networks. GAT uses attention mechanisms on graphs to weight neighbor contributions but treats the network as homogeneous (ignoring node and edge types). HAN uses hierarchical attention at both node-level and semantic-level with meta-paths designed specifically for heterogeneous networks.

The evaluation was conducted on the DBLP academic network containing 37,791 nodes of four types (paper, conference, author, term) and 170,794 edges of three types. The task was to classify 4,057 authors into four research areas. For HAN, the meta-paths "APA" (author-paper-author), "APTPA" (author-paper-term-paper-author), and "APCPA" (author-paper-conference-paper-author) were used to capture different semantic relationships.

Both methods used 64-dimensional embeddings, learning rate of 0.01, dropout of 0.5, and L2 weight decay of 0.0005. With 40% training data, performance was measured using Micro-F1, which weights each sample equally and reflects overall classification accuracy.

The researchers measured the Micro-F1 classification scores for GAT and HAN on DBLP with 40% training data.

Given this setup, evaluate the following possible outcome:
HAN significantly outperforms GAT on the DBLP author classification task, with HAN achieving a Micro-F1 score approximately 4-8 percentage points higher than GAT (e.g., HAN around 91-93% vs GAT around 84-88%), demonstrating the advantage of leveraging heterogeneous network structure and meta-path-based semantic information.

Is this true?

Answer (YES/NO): NO